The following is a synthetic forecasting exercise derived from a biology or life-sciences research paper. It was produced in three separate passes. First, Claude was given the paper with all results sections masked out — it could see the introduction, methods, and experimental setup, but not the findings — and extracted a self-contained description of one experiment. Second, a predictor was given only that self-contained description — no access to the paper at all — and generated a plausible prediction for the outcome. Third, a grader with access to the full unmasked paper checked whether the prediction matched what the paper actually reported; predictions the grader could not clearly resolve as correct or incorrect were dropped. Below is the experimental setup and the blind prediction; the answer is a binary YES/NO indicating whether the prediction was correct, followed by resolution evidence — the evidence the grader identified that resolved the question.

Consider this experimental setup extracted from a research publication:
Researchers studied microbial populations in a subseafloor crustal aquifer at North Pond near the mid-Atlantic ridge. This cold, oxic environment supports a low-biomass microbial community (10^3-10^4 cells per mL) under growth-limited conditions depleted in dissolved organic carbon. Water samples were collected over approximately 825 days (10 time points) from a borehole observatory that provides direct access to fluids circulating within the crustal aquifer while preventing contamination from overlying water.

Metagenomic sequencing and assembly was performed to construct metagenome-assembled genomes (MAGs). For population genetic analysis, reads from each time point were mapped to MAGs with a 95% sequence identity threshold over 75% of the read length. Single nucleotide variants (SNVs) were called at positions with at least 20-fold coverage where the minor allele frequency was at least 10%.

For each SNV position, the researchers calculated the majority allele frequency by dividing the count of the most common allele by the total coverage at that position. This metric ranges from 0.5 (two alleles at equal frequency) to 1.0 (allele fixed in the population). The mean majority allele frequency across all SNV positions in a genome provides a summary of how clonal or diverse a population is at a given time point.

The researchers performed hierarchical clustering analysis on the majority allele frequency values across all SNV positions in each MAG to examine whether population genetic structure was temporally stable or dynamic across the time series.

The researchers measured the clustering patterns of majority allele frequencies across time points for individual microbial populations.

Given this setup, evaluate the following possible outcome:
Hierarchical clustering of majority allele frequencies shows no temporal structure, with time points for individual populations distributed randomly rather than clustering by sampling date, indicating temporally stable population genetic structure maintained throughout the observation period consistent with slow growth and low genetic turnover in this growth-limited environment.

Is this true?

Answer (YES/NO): NO